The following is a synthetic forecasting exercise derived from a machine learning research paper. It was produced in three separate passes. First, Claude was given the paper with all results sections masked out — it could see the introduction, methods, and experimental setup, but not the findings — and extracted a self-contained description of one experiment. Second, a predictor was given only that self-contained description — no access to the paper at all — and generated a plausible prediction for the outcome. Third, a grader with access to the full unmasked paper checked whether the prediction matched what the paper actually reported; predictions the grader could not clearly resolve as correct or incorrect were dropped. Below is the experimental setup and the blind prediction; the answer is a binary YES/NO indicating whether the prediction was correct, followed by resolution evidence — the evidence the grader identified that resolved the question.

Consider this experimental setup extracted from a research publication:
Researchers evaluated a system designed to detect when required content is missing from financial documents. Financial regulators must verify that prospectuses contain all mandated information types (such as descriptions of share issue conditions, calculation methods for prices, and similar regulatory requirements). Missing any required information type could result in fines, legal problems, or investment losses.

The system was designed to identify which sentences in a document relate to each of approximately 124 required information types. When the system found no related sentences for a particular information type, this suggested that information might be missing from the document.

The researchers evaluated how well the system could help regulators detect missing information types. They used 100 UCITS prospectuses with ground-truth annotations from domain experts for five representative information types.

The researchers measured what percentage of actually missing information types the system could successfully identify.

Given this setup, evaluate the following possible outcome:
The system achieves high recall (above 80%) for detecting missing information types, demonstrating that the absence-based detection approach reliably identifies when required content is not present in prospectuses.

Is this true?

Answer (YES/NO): NO